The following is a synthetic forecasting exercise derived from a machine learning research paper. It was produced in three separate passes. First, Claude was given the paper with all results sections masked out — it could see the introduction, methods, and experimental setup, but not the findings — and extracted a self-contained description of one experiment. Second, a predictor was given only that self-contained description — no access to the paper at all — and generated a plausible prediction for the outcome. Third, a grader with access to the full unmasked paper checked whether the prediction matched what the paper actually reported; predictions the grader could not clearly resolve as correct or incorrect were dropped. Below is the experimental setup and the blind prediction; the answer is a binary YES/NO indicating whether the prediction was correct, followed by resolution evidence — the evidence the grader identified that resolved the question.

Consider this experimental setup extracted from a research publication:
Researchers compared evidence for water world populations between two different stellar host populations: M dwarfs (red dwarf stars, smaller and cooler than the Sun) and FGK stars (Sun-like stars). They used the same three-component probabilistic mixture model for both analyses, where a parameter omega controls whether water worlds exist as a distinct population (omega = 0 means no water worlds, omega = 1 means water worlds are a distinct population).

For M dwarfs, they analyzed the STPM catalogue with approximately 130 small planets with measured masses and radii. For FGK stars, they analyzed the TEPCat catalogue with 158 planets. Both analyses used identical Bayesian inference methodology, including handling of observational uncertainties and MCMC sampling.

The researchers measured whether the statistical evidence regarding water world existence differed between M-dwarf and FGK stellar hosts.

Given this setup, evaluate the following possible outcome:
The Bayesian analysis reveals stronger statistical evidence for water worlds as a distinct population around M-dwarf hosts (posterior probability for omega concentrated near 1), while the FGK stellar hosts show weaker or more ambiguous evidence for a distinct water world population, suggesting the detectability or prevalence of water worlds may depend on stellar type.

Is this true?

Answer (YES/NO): NO